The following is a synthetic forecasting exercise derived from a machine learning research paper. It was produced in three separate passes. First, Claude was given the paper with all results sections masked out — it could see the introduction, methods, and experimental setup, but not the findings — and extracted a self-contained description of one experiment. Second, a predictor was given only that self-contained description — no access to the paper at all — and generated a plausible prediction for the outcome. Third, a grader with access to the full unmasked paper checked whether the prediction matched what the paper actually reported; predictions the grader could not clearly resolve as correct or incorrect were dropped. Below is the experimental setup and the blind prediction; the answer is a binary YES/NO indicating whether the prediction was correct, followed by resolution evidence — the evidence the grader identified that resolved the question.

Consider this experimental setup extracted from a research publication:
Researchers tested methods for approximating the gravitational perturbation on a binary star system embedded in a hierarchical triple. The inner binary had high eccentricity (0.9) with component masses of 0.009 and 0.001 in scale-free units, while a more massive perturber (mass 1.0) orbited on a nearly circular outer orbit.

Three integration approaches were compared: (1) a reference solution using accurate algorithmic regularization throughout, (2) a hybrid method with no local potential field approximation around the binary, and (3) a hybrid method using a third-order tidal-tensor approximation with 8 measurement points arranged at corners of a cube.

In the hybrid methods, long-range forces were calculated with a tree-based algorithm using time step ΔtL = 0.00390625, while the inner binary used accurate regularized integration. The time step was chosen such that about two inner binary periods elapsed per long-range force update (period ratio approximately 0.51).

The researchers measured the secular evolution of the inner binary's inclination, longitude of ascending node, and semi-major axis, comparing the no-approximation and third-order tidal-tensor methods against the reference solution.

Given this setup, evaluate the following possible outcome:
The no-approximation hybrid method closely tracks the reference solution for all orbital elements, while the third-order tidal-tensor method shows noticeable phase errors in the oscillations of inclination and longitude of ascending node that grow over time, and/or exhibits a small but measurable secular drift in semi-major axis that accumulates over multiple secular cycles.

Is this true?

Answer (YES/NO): NO